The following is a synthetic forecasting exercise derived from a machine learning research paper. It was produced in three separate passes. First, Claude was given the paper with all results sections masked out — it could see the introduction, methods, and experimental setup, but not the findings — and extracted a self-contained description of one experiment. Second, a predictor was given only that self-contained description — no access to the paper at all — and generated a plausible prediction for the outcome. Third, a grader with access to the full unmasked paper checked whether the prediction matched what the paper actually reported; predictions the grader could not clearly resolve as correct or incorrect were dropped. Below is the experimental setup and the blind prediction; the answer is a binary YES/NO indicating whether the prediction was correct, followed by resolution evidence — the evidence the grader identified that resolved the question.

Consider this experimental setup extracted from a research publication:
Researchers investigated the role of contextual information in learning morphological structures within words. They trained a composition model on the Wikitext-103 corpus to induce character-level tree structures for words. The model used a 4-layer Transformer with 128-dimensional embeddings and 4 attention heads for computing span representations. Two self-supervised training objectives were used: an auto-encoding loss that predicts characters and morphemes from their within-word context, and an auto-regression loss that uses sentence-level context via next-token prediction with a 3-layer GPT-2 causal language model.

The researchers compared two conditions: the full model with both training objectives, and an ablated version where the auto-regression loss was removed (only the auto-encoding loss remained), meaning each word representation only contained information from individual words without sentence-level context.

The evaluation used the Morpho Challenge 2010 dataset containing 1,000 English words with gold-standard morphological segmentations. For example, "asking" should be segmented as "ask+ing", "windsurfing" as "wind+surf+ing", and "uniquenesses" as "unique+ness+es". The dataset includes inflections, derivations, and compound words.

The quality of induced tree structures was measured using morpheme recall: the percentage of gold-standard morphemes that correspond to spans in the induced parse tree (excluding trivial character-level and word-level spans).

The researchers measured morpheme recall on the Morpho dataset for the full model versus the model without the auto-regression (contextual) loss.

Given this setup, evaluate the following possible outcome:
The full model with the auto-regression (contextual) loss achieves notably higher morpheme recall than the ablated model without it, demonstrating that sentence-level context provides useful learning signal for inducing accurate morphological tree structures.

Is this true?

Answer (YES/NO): YES